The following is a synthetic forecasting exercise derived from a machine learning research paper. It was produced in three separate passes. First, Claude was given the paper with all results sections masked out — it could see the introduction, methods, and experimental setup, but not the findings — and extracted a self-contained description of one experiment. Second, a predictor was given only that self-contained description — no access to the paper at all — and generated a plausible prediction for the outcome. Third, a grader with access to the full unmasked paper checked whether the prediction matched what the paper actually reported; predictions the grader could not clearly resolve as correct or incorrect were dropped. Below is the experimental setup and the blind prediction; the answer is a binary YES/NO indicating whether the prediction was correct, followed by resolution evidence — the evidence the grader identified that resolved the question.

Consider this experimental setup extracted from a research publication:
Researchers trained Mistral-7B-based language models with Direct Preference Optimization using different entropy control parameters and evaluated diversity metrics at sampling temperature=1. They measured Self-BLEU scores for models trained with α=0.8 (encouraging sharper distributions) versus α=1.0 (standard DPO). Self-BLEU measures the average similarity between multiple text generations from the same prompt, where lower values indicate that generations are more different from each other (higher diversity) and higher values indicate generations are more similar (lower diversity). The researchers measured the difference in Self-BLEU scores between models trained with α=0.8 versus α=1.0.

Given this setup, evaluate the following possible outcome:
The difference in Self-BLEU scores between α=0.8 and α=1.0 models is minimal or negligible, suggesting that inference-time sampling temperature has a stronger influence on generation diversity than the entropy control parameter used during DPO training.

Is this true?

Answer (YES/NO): NO